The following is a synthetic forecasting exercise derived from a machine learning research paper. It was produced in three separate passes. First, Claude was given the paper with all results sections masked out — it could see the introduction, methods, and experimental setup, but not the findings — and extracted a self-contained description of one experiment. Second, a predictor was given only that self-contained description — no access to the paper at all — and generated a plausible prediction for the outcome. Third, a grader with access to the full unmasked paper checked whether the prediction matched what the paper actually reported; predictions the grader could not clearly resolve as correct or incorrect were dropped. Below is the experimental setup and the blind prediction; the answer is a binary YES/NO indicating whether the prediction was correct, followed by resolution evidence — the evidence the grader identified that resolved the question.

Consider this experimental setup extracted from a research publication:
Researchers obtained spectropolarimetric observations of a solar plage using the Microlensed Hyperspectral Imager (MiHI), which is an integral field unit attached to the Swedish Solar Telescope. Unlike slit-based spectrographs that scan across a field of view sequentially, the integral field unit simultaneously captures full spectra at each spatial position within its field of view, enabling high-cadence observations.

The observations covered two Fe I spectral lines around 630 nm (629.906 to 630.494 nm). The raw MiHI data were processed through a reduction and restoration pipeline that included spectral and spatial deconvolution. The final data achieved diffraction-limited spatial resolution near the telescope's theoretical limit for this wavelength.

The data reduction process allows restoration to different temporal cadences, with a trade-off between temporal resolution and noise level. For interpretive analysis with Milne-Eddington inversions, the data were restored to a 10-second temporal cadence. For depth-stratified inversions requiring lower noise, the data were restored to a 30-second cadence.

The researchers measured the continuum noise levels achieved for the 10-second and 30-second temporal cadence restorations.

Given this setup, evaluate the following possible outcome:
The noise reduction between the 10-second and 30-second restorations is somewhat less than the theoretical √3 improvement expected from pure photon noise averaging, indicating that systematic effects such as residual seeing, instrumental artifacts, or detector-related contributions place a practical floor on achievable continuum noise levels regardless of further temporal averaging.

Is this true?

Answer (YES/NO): YES